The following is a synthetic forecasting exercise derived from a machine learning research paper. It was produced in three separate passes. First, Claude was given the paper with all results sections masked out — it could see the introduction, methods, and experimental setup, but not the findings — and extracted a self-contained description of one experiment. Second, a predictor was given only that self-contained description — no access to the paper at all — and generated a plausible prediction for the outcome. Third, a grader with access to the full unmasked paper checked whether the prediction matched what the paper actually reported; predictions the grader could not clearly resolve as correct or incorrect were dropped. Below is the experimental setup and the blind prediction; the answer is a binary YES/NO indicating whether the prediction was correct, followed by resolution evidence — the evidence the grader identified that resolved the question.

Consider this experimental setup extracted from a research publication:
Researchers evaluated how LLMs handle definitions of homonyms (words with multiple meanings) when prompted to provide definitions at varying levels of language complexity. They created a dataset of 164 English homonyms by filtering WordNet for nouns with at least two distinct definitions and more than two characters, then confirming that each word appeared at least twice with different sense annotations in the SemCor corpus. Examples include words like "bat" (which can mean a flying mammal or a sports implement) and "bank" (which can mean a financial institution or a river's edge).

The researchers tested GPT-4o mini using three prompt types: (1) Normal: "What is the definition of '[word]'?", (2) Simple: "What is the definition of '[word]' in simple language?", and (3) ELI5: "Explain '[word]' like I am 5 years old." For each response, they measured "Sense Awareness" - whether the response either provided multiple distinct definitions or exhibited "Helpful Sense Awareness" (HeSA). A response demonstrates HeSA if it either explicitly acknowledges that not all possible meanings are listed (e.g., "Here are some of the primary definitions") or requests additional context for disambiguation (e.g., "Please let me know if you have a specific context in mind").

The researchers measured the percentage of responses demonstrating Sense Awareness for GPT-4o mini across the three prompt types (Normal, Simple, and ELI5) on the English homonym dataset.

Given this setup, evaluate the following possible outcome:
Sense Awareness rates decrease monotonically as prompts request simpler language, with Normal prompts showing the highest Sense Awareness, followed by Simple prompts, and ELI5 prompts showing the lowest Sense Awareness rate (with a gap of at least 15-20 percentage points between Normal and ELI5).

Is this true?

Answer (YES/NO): YES